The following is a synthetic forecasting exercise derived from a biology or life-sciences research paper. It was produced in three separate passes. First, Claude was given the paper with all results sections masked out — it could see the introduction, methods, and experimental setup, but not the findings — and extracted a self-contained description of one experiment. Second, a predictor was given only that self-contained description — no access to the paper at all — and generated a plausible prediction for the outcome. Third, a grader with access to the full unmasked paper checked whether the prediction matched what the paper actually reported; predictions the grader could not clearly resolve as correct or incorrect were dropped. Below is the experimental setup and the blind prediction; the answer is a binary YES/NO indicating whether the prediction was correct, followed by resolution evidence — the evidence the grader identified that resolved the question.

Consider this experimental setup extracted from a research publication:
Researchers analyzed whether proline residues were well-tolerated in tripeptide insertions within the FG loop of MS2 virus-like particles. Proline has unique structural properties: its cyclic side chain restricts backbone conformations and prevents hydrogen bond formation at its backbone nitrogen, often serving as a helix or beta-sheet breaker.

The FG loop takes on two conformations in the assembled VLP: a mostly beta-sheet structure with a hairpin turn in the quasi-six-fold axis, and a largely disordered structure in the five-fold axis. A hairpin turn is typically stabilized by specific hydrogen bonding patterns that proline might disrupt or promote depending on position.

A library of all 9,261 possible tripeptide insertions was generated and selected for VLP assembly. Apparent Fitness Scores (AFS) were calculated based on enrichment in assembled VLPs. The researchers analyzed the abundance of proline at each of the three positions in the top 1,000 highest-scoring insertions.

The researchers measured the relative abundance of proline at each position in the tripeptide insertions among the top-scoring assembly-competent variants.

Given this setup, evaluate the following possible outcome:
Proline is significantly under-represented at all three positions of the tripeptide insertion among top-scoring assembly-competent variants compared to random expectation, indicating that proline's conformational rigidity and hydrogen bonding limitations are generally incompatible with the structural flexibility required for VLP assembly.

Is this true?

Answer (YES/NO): NO